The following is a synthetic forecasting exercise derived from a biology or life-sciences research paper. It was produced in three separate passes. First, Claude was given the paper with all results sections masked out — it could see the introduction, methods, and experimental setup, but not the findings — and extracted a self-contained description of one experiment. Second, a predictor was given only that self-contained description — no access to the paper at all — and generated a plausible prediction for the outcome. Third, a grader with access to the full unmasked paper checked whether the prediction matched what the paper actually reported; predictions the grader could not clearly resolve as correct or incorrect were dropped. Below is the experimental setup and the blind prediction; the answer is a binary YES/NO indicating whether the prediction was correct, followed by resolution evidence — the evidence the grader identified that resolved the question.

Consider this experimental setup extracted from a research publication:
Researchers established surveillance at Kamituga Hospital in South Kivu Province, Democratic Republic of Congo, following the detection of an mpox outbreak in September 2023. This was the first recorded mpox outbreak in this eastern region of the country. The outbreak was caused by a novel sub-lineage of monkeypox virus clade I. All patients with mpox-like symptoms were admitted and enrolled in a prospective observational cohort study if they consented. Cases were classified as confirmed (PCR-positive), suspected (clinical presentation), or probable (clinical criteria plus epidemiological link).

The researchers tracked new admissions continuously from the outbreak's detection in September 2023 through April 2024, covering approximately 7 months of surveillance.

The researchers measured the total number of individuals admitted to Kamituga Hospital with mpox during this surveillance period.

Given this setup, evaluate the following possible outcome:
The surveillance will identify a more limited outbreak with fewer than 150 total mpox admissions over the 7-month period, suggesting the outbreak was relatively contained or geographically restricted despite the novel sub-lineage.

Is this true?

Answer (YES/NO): NO